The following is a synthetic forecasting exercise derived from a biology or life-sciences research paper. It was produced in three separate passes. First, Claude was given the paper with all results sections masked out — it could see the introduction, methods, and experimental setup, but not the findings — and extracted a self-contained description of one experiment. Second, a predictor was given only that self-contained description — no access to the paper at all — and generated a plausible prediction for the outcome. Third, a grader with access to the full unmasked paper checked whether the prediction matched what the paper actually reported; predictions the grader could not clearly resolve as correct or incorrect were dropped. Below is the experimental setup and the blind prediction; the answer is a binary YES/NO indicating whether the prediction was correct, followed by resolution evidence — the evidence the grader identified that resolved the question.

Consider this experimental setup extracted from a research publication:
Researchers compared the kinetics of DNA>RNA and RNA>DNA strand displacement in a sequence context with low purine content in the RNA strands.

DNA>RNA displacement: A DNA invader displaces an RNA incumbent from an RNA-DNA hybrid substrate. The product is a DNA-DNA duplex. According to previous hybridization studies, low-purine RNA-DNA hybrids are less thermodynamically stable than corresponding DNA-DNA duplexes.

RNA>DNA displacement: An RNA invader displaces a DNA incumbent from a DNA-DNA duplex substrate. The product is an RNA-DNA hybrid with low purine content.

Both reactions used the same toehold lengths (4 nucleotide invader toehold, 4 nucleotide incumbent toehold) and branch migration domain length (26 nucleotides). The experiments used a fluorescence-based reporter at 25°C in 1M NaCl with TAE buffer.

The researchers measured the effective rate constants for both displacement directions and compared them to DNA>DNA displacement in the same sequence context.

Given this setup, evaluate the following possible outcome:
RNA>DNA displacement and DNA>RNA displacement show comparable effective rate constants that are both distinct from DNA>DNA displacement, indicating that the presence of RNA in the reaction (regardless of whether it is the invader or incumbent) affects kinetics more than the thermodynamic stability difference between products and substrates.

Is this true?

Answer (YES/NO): NO